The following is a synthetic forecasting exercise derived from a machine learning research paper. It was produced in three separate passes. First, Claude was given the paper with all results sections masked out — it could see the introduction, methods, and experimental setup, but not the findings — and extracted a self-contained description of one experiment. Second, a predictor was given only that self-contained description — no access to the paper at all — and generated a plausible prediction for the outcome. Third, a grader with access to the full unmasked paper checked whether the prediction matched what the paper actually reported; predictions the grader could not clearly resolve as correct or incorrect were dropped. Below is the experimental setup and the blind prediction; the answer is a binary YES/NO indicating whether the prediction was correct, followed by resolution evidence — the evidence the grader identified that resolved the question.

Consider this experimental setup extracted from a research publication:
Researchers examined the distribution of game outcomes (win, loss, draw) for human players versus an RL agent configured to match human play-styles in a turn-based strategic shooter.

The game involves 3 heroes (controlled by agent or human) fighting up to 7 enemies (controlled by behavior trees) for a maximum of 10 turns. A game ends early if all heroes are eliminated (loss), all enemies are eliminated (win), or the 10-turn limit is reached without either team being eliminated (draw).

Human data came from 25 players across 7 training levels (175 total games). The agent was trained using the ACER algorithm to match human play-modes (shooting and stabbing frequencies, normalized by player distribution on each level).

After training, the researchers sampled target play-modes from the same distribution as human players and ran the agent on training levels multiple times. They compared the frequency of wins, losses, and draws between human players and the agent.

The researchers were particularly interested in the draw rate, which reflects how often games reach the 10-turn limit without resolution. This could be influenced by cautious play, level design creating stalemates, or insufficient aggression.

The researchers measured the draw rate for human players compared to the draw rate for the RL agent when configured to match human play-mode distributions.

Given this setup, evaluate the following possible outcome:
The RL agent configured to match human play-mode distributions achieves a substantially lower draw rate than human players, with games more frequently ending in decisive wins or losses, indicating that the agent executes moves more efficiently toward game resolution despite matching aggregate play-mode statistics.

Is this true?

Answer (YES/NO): NO